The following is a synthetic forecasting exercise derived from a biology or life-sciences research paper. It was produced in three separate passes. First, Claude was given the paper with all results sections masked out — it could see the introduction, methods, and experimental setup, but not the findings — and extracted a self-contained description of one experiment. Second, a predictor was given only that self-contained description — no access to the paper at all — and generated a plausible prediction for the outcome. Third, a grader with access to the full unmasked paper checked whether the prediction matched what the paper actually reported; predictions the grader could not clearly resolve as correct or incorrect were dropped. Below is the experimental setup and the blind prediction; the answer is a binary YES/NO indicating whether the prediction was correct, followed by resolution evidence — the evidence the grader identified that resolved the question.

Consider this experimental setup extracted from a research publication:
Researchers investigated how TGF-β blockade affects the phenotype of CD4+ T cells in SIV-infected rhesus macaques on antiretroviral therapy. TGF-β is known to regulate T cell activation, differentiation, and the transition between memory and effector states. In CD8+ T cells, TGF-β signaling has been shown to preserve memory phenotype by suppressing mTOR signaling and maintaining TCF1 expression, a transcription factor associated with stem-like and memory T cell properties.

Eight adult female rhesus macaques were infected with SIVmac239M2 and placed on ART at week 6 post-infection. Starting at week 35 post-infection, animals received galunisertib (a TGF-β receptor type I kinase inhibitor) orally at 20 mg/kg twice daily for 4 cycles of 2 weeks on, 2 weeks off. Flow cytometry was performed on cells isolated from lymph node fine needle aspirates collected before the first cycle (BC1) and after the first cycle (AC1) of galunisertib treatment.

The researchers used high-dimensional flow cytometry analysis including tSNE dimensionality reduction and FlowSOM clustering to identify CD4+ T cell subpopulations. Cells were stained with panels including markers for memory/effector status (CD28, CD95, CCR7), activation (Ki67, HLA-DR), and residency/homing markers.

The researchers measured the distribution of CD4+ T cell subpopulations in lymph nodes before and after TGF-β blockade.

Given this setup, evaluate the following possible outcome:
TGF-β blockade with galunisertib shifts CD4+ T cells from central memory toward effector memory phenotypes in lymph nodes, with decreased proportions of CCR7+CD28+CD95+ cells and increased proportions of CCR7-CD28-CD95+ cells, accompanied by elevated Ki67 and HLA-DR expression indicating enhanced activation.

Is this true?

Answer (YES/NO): NO